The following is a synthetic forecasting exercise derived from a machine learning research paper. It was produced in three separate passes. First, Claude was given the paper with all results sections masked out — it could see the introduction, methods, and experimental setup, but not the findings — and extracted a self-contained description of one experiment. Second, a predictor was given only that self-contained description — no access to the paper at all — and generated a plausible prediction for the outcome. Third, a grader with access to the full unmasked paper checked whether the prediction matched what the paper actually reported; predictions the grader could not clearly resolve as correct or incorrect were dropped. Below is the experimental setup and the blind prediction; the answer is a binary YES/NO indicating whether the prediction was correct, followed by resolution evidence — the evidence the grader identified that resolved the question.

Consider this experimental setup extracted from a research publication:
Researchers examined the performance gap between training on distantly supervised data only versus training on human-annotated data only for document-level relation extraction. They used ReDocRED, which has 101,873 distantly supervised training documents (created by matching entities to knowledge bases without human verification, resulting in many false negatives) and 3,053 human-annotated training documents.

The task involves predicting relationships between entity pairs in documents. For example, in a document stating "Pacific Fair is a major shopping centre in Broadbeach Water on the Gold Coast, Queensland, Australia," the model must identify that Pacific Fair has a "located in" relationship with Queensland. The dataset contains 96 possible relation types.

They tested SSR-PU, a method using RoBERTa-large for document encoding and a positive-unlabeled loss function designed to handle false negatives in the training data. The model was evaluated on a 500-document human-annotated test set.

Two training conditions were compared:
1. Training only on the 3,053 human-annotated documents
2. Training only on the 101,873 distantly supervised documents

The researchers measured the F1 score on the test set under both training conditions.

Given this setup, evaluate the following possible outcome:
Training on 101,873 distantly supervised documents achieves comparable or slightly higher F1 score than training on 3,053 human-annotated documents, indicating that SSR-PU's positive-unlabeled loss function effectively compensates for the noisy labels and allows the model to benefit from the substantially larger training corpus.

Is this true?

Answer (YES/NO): NO